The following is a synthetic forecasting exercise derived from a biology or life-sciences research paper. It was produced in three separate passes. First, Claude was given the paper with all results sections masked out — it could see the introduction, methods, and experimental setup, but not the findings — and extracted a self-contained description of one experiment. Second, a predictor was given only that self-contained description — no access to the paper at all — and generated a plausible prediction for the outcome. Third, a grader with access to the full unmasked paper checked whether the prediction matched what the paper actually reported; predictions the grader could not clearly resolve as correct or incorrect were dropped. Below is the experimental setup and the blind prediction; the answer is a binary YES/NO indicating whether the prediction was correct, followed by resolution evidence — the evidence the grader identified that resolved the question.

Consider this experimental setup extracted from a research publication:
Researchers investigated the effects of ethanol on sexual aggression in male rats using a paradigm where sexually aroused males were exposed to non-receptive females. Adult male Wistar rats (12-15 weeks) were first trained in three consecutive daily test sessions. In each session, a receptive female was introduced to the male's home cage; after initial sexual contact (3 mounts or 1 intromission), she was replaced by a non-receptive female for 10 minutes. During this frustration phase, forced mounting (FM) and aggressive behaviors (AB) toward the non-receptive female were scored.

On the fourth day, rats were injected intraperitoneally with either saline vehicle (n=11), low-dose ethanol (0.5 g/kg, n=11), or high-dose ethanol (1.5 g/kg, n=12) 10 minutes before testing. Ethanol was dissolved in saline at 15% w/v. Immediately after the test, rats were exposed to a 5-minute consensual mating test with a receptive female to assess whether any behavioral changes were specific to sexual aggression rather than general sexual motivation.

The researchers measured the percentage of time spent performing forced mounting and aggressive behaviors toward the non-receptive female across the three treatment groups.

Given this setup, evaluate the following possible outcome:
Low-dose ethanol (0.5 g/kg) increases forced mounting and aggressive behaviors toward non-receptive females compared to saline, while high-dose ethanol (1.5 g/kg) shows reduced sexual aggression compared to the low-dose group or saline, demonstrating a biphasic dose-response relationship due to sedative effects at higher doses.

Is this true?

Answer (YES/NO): NO